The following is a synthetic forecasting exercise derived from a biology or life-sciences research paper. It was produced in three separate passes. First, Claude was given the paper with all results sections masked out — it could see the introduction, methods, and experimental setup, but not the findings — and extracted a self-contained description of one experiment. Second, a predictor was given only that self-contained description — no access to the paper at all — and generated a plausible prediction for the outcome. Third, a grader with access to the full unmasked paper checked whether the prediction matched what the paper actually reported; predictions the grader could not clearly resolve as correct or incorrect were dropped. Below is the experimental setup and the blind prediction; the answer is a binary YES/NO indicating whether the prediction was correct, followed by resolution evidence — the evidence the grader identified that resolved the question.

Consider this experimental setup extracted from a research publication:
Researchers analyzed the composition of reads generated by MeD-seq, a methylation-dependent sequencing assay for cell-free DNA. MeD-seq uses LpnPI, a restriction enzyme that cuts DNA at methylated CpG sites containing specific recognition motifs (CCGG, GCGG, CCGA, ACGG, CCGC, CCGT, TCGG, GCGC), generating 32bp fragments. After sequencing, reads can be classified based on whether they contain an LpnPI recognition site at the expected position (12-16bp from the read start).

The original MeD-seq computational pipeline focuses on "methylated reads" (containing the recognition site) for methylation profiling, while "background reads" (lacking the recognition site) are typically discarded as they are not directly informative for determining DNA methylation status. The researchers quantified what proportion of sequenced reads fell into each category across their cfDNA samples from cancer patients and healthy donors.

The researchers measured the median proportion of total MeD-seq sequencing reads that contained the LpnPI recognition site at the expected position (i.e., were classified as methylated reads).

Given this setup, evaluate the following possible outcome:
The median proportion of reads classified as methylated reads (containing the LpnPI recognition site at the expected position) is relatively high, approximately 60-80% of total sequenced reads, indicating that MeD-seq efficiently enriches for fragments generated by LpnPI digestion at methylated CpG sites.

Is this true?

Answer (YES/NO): NO